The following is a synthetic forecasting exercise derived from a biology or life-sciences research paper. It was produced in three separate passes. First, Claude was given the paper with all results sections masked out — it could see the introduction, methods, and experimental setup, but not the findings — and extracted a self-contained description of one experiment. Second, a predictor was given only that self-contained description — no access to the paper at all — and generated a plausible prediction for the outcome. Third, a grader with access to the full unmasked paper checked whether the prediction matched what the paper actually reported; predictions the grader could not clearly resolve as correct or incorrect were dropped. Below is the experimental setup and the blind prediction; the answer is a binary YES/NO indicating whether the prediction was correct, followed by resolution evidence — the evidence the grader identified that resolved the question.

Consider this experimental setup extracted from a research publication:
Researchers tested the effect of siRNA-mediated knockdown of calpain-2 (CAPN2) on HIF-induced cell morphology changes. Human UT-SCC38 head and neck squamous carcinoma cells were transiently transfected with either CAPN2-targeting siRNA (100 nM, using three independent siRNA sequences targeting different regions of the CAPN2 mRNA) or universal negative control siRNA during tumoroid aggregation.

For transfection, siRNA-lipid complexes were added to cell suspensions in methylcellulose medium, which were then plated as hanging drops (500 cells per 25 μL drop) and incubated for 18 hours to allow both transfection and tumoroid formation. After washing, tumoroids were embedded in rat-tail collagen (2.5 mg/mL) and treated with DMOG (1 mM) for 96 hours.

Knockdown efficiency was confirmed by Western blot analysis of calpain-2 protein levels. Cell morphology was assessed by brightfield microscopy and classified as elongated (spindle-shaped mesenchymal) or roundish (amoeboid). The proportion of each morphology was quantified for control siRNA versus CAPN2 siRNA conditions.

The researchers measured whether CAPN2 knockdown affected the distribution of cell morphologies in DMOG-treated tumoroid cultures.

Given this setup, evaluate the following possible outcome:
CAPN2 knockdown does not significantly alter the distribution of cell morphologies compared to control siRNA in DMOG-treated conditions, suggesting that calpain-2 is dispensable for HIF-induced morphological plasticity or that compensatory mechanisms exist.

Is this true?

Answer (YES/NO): NO